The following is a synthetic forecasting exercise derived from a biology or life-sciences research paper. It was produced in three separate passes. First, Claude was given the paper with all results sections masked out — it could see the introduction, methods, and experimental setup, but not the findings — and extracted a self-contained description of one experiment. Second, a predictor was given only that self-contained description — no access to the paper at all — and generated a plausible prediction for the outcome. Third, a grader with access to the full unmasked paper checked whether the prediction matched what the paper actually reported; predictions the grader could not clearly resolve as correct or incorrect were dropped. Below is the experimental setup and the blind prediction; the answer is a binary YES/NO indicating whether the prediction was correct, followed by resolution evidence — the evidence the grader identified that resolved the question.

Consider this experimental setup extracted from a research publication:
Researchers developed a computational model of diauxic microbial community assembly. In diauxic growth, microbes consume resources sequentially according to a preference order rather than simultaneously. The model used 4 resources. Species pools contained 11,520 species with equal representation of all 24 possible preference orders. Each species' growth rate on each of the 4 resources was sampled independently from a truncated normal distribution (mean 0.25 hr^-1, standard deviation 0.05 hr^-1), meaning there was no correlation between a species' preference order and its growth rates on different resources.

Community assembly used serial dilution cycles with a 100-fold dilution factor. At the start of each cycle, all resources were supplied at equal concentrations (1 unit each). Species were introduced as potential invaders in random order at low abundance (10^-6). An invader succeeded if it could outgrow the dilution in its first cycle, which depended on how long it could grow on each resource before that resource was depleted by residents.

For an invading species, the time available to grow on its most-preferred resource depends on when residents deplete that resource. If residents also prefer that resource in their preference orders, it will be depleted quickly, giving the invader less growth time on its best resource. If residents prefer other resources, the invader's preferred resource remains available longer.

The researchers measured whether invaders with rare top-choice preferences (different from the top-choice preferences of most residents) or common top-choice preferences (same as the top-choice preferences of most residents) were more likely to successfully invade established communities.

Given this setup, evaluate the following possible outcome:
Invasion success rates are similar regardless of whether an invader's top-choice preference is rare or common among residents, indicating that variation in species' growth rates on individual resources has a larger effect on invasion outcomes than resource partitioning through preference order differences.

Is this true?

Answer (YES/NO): NO